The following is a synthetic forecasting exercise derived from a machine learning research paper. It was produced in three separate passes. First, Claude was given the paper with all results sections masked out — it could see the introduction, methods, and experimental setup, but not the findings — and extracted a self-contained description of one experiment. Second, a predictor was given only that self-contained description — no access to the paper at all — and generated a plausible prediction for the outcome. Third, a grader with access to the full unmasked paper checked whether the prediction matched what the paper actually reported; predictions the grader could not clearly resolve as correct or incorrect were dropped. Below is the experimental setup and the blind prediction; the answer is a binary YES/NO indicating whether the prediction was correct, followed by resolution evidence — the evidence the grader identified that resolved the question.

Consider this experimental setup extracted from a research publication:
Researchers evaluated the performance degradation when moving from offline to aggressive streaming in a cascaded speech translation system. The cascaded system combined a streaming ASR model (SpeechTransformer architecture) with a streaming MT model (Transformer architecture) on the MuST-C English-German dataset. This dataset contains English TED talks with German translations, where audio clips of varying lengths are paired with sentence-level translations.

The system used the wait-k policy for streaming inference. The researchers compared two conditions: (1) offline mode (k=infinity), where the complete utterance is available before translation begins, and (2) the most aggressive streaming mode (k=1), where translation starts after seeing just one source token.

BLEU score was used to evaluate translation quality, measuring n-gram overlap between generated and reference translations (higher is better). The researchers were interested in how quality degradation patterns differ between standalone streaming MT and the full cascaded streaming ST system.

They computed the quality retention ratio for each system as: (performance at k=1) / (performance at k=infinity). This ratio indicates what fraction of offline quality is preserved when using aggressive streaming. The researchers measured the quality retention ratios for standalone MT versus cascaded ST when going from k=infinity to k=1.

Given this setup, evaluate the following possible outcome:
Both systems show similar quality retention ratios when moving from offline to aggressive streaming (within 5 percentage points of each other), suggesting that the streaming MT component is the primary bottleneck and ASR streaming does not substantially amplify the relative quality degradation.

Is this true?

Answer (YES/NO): YES